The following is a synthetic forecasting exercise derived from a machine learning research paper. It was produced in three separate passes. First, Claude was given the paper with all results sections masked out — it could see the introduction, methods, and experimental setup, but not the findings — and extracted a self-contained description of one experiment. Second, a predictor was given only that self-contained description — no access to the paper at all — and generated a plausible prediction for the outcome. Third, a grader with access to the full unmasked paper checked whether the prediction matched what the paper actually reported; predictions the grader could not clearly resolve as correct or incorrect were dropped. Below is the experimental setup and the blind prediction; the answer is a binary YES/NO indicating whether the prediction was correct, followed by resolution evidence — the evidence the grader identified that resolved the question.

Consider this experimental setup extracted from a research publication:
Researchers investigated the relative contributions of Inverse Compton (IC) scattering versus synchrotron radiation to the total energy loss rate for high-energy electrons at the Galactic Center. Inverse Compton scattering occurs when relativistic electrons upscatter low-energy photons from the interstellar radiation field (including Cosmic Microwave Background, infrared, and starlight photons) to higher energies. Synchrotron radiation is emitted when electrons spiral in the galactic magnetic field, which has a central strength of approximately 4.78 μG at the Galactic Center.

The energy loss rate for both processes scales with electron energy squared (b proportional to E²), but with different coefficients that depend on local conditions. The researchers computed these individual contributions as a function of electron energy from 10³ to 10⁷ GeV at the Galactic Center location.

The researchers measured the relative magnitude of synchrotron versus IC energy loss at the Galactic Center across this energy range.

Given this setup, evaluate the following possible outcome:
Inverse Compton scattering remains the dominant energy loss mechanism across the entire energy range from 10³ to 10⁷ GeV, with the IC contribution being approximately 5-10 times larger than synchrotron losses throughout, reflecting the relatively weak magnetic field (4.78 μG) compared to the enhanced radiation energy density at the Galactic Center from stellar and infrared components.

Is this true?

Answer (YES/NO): NO